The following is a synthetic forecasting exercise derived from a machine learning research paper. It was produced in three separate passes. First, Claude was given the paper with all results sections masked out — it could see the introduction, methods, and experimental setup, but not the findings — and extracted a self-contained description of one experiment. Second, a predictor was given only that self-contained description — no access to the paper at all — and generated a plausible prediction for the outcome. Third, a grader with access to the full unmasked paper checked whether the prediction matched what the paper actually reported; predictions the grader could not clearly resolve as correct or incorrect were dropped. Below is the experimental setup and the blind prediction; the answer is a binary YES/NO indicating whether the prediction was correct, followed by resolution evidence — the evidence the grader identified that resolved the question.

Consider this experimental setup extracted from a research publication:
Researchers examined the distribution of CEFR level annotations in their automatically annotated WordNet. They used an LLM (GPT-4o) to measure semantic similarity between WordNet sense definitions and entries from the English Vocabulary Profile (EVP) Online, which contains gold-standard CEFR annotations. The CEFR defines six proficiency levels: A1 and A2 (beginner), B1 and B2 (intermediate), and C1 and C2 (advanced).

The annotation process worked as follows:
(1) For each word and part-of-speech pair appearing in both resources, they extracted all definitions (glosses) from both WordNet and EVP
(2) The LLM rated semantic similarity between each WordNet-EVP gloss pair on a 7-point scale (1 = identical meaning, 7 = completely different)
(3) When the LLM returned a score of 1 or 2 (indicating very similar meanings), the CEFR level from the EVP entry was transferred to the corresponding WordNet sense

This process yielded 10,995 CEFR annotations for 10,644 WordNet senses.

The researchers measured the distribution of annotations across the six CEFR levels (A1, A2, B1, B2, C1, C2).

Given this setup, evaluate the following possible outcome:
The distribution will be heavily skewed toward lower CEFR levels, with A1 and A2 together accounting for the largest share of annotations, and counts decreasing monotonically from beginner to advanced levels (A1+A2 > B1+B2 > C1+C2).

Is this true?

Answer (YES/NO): NO